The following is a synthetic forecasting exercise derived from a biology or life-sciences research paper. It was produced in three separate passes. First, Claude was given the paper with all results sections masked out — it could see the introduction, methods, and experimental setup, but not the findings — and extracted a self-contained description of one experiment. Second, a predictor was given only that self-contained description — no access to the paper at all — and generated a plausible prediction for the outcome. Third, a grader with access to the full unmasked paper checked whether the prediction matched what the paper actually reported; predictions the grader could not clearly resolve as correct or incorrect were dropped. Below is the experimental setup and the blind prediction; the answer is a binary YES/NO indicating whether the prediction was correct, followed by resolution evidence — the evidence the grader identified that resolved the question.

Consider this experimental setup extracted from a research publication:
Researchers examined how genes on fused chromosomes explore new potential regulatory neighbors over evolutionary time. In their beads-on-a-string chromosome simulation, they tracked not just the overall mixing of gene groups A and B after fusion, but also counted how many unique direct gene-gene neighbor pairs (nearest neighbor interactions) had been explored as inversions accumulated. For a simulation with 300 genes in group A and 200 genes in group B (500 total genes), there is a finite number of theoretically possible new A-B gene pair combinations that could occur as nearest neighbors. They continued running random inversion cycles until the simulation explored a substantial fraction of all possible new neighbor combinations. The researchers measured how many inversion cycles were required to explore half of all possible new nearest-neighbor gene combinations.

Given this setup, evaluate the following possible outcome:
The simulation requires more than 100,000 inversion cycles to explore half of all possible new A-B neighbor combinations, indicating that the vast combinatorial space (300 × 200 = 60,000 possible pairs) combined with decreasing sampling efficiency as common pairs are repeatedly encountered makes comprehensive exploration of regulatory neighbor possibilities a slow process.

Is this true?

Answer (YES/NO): NO